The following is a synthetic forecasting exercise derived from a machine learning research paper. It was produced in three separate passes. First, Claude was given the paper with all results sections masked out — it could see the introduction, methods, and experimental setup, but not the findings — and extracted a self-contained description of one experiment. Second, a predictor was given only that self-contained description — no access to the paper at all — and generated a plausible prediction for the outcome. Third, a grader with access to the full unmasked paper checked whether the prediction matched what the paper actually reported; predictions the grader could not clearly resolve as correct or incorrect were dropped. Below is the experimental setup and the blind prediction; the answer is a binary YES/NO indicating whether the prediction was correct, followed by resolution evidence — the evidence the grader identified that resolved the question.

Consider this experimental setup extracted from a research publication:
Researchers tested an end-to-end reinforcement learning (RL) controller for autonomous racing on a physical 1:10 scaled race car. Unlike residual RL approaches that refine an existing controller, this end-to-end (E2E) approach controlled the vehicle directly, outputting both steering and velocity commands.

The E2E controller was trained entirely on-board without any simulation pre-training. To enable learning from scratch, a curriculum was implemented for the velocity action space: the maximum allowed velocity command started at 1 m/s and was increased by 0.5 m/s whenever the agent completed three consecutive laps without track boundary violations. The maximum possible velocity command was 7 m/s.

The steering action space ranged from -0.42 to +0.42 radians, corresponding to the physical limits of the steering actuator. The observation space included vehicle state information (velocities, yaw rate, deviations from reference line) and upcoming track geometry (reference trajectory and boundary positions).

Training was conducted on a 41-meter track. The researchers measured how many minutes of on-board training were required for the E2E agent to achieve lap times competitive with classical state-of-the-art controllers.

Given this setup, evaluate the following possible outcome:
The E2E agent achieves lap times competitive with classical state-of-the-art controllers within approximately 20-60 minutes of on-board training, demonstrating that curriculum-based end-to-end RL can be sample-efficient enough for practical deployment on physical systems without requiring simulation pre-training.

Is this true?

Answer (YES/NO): NO